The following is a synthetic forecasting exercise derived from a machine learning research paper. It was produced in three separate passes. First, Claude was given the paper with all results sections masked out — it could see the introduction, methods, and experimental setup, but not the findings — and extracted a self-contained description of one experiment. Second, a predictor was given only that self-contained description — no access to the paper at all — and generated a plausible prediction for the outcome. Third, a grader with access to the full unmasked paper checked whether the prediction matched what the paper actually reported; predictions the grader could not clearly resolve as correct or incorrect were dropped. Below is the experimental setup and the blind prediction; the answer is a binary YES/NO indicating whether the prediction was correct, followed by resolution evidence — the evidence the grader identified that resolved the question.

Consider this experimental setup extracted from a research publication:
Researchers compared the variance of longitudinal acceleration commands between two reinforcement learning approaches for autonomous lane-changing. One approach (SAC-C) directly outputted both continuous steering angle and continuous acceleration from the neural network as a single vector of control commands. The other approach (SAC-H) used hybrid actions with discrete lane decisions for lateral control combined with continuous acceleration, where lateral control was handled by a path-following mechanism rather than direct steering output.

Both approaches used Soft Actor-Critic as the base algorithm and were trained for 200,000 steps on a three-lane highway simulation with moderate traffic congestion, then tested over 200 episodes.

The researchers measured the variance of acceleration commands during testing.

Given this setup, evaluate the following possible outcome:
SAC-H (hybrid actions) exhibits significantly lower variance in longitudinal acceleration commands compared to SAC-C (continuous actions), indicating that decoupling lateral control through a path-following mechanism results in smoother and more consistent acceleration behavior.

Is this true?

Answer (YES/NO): YES